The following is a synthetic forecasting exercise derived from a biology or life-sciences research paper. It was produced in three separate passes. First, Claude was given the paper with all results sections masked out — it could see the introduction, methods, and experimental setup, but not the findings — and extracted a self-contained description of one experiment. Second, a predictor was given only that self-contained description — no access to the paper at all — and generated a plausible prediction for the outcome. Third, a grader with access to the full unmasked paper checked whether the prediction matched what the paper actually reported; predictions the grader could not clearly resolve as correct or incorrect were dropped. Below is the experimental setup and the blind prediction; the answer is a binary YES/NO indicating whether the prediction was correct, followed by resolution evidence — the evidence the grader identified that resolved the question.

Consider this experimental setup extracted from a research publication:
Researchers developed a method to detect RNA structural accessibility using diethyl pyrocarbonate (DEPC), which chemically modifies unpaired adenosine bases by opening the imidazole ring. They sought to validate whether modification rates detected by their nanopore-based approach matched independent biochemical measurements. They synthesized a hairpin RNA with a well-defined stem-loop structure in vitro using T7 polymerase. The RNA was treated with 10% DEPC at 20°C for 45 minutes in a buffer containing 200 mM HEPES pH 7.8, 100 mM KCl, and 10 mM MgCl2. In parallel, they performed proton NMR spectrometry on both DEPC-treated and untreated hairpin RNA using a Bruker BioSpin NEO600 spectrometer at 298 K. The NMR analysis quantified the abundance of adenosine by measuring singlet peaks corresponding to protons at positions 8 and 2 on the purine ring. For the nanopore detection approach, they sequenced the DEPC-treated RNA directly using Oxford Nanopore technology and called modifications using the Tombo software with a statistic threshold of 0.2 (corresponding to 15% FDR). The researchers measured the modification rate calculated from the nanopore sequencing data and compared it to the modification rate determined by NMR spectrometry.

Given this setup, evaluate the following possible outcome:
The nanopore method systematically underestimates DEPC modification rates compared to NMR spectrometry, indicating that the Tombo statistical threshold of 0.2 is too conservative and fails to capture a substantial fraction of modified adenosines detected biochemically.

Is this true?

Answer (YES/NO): NO